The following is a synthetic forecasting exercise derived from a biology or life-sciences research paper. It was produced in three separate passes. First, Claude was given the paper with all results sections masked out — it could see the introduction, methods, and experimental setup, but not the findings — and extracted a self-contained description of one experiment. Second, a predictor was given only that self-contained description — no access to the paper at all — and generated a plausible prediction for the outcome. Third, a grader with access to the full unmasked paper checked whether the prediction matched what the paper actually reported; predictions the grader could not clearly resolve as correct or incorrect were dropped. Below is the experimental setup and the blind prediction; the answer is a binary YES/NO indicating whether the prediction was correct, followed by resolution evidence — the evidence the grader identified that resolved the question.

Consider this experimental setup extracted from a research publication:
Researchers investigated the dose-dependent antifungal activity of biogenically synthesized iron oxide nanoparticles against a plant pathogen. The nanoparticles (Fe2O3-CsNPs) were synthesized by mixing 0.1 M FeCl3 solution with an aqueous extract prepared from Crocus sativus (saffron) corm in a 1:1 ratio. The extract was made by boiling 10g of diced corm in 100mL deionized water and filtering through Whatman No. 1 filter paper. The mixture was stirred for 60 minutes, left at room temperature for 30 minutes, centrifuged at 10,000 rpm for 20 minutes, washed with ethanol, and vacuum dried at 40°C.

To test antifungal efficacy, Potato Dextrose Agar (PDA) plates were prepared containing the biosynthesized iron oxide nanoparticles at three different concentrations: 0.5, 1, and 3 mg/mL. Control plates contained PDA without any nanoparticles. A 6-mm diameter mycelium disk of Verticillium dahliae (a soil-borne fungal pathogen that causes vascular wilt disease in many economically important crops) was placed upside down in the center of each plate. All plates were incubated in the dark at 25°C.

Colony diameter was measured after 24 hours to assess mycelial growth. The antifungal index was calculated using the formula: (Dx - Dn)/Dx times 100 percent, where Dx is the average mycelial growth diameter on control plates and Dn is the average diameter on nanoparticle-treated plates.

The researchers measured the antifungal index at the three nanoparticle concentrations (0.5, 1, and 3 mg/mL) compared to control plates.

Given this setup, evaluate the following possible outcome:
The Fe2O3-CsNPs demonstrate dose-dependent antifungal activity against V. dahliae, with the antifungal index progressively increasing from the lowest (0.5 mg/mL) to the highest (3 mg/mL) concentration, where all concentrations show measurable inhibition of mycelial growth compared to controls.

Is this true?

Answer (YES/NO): YES